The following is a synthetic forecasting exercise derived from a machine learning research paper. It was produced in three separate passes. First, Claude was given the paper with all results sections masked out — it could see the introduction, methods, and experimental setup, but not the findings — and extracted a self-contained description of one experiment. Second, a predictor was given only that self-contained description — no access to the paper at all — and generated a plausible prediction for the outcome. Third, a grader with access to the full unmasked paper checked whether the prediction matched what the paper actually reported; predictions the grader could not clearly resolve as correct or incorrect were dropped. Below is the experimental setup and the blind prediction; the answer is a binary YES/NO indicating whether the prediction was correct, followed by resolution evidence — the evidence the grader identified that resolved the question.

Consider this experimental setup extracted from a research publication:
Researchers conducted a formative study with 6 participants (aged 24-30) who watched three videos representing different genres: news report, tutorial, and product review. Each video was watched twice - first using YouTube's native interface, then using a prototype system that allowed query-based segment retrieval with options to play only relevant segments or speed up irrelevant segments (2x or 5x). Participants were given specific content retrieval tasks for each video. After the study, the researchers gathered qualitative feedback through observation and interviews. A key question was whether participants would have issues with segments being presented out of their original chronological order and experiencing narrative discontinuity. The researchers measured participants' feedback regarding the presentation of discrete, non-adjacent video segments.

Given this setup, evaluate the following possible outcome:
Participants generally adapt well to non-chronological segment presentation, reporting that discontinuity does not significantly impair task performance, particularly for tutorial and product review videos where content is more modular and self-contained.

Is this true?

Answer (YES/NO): NO